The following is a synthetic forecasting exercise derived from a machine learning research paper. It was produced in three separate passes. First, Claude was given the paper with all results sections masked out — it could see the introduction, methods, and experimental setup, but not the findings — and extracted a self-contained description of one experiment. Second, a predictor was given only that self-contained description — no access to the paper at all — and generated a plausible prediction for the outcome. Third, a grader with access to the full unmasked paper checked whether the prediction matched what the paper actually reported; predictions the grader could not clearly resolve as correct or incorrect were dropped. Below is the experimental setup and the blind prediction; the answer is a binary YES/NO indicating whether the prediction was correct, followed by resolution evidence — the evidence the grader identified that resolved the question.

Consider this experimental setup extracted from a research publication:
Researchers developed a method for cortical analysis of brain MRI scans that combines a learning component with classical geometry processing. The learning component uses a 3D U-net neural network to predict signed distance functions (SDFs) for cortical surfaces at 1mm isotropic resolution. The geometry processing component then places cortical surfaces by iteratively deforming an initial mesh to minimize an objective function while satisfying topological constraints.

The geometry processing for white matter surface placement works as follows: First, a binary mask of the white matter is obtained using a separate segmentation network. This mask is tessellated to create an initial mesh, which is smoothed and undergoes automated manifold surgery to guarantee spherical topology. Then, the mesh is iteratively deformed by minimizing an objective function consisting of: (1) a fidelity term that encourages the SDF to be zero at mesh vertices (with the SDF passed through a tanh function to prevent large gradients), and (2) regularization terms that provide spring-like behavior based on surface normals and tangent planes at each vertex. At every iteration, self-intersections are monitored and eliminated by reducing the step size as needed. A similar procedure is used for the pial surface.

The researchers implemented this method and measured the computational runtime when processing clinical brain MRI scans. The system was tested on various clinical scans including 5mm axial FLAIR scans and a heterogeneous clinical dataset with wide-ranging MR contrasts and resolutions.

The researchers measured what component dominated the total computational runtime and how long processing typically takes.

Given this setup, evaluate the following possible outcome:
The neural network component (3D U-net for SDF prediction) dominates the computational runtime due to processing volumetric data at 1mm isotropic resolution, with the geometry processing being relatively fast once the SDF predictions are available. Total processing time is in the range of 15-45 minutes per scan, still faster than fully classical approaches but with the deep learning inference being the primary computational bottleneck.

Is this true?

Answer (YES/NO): NO